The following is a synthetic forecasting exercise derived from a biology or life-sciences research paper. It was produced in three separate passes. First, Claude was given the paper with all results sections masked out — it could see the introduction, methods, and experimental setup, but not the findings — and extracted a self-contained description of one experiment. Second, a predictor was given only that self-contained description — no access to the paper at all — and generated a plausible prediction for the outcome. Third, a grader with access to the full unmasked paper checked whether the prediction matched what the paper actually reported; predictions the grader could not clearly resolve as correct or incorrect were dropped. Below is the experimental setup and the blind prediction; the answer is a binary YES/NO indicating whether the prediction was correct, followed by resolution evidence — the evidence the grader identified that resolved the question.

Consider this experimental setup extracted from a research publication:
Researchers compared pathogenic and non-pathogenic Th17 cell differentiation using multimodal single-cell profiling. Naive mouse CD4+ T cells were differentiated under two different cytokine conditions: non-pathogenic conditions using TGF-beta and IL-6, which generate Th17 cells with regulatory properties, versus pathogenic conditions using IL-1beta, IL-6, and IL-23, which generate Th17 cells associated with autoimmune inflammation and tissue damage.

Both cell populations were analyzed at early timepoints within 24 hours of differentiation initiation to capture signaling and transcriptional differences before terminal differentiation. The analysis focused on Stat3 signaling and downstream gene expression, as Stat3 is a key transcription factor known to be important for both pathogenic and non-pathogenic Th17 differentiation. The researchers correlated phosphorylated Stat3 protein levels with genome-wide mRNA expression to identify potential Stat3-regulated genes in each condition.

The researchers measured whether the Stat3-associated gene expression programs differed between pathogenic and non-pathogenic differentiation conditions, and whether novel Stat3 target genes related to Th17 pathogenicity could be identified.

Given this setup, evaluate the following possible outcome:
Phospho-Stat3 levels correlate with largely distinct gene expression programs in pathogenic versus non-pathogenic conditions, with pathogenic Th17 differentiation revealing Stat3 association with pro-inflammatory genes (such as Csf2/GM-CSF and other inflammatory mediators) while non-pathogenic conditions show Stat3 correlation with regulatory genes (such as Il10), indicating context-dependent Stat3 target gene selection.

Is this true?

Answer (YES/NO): NO